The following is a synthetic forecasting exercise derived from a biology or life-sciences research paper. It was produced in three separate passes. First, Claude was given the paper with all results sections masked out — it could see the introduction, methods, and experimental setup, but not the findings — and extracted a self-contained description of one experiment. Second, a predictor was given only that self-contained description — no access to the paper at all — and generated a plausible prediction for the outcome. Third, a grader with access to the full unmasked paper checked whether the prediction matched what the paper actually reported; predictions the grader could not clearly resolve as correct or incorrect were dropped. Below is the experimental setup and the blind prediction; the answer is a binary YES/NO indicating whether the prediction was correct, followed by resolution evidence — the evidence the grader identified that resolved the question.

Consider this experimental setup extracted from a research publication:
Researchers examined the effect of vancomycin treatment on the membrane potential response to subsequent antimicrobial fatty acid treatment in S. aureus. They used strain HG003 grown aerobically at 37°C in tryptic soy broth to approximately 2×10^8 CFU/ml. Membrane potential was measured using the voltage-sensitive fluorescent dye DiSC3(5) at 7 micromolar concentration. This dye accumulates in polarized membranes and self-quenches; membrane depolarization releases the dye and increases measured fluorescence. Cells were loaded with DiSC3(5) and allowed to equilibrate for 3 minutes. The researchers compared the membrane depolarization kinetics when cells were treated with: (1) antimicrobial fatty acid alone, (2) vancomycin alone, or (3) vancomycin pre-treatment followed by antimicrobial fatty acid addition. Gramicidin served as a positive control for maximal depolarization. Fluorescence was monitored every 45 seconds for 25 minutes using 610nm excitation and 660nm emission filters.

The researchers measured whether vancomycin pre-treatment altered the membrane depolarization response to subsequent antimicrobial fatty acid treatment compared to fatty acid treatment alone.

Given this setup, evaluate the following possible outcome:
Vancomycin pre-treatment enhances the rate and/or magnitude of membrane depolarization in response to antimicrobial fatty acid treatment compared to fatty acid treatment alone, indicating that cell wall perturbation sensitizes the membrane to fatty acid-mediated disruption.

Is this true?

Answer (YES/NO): NO